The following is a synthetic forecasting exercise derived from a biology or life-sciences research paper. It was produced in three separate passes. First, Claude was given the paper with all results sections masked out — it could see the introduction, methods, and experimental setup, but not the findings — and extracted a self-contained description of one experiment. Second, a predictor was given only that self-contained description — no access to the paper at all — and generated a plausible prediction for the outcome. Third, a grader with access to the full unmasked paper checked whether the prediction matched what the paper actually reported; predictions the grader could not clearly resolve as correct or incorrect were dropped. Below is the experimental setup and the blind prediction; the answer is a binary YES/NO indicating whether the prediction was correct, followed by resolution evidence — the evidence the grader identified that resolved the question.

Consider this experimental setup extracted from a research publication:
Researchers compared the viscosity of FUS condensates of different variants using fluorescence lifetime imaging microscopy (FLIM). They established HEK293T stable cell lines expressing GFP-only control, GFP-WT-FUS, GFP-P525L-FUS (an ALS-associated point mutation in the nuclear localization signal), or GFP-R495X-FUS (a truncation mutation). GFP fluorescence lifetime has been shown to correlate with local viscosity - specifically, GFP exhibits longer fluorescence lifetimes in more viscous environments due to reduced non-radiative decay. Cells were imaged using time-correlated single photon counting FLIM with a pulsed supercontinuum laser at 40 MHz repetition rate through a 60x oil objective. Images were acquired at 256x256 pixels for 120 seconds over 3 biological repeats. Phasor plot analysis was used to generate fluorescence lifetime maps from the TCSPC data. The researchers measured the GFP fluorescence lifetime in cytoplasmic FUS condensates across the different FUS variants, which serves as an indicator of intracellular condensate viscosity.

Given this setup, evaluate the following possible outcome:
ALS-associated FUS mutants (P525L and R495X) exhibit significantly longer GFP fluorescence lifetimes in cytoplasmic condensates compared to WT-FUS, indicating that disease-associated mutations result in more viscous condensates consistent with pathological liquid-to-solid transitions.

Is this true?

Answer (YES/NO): NO